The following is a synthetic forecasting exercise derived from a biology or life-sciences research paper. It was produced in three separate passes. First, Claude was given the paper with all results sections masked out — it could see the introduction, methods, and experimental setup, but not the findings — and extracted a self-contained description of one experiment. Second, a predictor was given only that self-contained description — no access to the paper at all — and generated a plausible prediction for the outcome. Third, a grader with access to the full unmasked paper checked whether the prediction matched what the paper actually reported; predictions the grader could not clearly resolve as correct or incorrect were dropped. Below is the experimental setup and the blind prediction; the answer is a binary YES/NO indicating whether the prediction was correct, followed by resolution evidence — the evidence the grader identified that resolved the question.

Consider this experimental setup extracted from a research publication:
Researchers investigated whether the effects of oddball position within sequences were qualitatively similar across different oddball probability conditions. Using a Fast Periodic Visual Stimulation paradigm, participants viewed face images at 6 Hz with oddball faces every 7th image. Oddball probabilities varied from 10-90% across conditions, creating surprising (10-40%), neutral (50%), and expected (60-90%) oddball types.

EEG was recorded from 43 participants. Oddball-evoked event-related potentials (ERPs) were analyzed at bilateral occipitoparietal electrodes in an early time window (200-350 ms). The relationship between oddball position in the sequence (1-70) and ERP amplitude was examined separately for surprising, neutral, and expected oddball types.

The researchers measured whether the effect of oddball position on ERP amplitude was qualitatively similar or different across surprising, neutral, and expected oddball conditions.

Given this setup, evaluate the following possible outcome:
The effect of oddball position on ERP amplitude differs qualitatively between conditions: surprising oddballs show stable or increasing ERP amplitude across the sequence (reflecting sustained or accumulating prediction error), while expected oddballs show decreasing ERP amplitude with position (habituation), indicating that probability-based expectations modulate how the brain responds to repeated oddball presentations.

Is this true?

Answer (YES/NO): NO